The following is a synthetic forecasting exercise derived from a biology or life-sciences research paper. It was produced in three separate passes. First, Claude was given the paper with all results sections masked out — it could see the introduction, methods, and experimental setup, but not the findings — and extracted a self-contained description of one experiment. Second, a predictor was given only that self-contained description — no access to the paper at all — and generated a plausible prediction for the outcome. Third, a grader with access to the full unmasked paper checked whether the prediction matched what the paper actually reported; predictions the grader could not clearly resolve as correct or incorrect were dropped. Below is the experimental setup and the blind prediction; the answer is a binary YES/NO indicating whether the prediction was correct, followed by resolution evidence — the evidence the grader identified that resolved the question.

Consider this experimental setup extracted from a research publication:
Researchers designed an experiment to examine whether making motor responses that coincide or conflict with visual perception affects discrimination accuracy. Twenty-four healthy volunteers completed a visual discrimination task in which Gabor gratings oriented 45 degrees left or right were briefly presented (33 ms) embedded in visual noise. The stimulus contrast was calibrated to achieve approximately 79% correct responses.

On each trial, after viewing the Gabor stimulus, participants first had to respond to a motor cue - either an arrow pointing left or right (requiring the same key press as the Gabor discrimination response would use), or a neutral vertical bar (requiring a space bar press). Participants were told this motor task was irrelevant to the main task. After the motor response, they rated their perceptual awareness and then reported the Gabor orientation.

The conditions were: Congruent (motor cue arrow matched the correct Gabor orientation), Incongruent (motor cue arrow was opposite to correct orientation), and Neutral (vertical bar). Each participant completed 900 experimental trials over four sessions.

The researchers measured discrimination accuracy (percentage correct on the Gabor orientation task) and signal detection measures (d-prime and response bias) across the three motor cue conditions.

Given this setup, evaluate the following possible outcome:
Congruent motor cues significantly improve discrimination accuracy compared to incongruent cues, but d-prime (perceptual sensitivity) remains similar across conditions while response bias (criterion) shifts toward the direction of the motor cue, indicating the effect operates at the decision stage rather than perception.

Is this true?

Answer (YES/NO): NO